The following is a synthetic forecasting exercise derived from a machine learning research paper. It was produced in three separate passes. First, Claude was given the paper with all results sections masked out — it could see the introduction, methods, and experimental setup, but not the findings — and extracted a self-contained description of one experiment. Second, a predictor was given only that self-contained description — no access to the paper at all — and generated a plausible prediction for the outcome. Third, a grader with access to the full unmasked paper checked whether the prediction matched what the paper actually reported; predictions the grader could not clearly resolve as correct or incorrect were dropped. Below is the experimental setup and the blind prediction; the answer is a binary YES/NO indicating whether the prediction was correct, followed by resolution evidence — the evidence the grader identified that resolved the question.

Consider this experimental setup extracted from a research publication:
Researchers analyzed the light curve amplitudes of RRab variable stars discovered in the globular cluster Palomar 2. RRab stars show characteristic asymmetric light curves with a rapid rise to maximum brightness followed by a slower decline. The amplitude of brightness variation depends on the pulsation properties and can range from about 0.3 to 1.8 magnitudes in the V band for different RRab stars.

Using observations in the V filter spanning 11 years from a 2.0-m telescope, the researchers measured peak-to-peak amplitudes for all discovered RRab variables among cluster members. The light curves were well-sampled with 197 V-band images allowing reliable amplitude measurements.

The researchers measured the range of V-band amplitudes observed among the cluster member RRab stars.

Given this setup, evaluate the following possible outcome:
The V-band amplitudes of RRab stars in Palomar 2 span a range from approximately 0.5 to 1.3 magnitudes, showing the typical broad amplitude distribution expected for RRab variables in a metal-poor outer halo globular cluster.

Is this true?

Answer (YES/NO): NO